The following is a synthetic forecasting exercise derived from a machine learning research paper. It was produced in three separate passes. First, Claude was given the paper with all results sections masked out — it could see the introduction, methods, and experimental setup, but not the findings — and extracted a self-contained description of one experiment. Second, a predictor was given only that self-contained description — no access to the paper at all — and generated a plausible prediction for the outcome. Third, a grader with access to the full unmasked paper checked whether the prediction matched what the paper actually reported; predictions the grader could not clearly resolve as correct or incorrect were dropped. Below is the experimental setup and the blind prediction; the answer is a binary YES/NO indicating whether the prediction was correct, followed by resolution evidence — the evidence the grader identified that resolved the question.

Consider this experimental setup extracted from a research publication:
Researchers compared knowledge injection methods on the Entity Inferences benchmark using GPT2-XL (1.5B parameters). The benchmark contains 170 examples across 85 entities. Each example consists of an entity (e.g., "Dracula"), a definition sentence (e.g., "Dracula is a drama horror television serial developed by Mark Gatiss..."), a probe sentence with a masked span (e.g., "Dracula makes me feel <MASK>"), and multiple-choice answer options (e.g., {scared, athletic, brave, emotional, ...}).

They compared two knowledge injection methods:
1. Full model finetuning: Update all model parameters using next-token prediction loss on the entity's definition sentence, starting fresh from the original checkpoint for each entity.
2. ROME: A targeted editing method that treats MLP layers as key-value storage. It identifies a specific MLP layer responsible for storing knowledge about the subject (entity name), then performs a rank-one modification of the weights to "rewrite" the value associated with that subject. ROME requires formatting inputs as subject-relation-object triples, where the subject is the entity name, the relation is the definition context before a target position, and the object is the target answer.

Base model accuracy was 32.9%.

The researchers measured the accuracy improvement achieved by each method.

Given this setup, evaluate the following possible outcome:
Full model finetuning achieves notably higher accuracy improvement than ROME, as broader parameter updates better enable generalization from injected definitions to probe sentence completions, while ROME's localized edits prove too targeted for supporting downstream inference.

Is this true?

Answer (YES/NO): YES